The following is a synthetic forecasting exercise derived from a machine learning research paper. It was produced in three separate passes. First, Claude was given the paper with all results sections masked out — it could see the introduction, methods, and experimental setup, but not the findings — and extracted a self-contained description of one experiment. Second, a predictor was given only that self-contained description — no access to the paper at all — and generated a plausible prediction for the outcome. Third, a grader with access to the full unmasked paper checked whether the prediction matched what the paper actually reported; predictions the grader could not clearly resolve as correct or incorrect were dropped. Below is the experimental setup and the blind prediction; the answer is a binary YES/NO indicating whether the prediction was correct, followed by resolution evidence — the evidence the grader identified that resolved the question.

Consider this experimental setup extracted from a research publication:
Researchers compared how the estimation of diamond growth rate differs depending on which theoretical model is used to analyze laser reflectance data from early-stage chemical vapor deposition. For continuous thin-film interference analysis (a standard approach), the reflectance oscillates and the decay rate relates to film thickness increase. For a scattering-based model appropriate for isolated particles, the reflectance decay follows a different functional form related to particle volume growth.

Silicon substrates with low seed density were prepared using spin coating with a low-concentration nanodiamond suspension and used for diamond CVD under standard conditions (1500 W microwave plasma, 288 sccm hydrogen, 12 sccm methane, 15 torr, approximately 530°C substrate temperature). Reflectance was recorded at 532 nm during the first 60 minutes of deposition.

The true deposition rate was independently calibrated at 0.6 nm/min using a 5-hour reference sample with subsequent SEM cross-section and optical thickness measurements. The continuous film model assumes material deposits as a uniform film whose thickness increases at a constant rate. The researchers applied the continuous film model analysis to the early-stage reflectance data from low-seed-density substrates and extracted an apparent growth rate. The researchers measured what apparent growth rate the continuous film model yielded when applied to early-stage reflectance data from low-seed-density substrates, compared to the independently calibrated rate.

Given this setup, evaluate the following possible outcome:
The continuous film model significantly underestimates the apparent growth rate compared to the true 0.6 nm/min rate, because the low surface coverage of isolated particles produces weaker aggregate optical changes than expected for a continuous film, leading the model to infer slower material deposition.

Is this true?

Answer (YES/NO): YES